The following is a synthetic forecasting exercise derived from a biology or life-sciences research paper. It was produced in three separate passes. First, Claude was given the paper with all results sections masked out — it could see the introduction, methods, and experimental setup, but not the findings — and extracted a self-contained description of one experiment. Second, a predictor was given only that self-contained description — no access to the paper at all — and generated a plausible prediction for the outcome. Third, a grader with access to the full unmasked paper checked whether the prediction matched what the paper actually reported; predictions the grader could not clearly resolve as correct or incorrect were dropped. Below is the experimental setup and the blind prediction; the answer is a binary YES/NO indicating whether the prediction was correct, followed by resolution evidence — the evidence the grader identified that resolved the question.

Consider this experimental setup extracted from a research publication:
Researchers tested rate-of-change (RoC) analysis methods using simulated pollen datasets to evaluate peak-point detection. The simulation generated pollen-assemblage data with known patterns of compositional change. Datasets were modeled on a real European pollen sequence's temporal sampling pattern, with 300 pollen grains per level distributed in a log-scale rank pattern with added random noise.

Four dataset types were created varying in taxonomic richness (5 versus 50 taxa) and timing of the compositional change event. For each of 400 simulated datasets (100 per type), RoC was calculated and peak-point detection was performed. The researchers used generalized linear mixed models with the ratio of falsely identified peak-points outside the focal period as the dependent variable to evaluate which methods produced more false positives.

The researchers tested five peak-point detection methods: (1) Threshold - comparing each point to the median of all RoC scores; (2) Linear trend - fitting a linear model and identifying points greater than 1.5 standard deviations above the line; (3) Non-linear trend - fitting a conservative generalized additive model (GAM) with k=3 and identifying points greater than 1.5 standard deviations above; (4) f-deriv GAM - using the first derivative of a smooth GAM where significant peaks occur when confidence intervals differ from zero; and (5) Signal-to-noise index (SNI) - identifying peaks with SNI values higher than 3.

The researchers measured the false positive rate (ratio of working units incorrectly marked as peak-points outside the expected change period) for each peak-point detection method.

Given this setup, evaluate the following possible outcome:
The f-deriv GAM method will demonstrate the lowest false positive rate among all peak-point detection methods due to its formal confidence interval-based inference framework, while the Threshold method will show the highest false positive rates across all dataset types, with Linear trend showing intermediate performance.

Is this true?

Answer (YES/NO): NO